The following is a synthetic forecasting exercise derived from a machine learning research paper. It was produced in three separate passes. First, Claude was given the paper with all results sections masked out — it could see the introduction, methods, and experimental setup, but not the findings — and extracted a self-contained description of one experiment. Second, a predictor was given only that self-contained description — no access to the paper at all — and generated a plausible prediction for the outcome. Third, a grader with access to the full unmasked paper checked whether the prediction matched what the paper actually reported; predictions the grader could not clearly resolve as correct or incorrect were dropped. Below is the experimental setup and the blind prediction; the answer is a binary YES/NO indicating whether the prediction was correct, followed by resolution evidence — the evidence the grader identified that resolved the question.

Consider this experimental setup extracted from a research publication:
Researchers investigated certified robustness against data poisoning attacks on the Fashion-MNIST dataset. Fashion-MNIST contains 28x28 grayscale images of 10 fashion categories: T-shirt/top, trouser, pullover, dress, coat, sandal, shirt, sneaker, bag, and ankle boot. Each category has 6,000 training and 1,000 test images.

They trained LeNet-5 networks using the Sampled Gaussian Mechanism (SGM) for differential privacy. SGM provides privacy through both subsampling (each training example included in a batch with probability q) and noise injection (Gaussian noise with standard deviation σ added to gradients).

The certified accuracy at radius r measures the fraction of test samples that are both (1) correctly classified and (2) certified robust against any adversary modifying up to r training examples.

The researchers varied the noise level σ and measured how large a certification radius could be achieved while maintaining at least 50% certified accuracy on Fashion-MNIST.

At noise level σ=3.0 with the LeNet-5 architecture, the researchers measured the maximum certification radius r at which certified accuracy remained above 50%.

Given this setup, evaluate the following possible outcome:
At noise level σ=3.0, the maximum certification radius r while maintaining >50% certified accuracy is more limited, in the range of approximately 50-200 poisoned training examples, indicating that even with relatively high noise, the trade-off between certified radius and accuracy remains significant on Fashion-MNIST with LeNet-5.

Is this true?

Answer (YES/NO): YES